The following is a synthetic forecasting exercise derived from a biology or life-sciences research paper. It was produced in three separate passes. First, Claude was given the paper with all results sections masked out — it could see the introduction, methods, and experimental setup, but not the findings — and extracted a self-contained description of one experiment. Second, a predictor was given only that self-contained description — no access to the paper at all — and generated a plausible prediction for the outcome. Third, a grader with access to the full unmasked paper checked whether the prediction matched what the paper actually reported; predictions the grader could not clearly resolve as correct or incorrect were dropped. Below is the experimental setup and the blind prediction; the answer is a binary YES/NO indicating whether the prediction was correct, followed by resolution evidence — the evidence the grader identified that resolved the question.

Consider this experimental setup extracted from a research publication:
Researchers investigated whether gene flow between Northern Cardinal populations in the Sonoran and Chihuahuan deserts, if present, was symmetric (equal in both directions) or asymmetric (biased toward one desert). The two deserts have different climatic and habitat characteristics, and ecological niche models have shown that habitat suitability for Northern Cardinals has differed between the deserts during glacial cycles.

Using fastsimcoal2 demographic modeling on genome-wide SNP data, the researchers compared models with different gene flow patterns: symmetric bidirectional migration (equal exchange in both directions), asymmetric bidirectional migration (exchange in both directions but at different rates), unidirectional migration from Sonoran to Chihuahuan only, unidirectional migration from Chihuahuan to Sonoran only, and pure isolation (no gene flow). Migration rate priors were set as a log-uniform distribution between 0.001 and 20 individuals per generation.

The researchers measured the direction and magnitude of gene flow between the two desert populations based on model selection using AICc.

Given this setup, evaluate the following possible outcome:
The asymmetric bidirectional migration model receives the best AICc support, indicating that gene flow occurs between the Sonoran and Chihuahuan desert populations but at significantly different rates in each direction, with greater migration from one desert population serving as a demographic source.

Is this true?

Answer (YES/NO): NO